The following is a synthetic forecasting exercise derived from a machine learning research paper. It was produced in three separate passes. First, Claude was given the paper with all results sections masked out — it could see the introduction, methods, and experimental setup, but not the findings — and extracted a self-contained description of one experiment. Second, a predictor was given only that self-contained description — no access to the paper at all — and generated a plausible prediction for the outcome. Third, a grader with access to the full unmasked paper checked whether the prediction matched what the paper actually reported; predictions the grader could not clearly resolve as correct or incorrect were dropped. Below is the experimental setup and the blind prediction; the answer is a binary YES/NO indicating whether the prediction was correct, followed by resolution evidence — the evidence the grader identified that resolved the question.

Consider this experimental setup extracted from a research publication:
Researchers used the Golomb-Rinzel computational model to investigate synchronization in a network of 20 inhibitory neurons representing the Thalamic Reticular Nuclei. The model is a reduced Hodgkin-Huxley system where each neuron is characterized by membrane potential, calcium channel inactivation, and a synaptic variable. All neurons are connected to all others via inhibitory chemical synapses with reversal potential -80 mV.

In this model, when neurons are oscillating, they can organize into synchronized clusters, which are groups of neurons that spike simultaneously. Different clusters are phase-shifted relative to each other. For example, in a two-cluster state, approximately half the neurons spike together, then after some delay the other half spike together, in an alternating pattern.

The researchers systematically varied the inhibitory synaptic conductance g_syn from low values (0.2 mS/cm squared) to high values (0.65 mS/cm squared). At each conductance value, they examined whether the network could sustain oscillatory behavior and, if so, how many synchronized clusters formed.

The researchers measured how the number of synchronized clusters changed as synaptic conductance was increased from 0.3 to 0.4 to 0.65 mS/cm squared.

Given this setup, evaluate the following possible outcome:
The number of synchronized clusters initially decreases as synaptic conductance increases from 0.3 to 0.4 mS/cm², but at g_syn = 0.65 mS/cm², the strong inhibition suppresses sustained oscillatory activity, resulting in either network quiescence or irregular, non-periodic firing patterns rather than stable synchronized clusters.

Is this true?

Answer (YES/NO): NO